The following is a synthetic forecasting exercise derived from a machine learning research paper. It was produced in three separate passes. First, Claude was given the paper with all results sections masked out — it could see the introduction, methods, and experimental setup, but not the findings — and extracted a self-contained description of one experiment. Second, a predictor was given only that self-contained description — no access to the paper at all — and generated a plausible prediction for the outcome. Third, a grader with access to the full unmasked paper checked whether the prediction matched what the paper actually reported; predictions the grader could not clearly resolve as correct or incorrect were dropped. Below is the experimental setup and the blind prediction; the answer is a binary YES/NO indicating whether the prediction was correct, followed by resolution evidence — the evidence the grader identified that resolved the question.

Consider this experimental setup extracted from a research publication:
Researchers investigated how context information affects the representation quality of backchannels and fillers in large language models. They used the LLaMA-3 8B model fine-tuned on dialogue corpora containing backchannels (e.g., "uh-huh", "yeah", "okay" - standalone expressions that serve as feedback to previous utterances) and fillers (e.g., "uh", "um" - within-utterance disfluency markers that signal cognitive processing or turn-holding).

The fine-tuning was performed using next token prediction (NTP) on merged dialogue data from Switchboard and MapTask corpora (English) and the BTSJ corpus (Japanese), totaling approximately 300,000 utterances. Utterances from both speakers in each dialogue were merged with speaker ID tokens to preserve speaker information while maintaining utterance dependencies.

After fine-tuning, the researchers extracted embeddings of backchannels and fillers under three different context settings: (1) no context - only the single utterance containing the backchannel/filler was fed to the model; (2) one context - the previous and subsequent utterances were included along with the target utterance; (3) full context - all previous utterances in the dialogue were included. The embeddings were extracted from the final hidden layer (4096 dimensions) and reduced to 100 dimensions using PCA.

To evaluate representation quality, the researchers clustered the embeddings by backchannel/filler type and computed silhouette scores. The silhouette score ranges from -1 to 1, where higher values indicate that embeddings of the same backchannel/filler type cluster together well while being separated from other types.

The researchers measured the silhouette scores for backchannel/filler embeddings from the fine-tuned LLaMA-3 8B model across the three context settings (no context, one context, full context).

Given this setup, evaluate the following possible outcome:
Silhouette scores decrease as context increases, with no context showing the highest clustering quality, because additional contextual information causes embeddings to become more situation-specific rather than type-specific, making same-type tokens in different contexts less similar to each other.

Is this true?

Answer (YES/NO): NO